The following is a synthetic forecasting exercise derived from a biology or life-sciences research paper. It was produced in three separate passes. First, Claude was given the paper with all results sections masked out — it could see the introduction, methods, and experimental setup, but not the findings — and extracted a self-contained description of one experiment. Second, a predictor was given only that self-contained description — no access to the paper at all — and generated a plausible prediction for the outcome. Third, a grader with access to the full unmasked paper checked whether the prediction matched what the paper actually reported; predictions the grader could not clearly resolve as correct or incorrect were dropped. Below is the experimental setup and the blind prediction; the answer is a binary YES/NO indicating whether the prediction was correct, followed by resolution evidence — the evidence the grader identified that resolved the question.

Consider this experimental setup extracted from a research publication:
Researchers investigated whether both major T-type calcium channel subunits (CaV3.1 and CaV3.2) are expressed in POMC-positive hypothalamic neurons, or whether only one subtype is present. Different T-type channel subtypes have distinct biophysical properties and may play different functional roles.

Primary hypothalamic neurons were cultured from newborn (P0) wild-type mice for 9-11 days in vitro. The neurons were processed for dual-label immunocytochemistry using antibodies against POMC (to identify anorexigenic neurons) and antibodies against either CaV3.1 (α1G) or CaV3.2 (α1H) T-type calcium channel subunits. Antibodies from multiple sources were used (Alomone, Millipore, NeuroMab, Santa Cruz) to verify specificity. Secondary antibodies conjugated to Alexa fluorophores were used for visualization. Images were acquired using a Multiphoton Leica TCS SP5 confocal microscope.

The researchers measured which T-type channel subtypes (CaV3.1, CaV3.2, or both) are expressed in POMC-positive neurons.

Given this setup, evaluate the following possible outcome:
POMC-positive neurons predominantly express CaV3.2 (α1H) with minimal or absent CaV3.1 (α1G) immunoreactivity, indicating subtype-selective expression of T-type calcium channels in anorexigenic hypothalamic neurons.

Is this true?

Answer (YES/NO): NO